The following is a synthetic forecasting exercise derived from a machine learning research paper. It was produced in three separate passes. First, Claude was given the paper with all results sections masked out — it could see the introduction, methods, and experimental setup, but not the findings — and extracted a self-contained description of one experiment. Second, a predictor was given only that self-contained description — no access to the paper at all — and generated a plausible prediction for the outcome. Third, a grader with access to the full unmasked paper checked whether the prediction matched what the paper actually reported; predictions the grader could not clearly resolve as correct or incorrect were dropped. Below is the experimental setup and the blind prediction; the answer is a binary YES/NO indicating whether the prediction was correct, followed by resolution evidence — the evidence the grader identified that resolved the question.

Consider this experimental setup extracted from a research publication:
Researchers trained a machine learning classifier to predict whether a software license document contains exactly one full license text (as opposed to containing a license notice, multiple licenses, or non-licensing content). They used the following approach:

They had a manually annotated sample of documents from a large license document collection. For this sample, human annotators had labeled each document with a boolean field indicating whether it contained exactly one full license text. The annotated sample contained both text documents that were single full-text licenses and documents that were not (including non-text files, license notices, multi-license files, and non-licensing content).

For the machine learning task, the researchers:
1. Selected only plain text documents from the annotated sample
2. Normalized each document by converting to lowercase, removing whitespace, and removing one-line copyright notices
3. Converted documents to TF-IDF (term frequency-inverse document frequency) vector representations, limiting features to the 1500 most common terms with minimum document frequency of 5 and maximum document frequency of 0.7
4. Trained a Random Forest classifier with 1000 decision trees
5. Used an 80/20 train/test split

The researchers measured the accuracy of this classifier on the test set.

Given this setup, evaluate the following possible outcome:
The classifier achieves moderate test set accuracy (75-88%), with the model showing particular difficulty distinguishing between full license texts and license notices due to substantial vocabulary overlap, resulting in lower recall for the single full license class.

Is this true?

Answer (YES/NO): NO